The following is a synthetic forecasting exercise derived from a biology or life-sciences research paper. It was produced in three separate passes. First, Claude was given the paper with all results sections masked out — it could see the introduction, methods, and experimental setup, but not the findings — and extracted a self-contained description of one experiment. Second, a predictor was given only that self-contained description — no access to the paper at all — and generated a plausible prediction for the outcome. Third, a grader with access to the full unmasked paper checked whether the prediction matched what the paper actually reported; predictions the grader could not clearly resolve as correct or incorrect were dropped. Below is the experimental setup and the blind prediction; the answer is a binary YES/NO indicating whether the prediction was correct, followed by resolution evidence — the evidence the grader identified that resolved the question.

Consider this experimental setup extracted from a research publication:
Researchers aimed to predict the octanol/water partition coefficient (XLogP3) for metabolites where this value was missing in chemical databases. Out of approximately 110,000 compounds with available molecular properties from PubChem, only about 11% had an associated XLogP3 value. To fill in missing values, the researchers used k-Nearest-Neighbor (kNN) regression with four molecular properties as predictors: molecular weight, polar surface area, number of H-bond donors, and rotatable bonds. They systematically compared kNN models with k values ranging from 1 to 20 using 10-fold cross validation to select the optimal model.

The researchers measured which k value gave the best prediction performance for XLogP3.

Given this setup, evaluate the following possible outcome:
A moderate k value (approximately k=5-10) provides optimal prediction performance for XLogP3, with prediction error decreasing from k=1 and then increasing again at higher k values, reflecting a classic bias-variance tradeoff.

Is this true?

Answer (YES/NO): NO